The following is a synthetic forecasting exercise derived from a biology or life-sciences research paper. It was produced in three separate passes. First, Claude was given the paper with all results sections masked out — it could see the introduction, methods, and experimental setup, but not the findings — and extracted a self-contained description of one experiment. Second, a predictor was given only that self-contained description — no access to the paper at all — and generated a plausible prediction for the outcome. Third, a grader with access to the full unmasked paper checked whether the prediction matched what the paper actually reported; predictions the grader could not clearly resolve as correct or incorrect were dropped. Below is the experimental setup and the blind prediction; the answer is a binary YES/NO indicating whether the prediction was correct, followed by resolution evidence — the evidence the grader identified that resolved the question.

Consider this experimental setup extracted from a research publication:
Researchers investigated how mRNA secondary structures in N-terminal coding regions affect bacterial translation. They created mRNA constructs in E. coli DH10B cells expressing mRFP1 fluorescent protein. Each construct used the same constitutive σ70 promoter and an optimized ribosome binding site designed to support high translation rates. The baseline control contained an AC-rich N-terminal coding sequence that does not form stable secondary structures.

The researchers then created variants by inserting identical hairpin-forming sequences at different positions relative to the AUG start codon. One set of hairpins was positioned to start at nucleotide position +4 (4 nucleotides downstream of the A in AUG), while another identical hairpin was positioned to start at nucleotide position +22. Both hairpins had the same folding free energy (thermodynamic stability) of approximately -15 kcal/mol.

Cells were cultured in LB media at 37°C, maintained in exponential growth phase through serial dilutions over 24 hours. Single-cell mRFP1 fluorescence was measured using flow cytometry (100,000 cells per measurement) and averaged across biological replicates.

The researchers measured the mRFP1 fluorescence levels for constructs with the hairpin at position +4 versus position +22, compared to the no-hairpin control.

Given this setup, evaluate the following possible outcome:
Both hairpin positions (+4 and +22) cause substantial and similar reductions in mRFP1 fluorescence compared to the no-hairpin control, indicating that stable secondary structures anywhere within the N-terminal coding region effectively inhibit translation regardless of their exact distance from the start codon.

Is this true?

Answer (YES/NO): NO